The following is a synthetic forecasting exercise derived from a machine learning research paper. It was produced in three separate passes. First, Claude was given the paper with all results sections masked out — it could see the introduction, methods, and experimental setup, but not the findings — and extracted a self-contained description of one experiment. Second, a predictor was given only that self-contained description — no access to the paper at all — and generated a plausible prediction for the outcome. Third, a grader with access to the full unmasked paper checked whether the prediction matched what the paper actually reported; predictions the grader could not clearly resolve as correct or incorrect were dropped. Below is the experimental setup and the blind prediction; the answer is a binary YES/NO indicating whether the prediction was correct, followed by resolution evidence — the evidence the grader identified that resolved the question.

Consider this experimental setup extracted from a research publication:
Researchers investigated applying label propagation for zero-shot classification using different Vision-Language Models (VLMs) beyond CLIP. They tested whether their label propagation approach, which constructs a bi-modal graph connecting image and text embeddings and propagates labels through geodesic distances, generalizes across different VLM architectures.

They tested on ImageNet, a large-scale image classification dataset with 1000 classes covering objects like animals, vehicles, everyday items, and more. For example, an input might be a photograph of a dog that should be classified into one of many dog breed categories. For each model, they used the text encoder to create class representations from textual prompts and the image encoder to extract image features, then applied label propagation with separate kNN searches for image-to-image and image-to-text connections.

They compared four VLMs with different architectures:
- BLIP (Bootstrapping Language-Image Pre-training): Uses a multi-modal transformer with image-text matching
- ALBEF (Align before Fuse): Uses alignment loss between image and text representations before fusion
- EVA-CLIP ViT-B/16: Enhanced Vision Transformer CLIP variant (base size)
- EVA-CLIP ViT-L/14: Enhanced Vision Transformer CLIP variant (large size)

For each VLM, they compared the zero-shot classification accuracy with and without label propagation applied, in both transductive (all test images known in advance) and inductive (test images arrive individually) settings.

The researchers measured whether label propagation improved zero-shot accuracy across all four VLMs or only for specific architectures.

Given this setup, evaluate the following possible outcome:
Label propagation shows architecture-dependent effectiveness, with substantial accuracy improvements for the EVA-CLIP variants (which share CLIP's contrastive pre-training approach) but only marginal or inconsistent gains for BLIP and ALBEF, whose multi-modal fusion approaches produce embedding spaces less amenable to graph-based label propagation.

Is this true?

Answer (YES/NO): NO